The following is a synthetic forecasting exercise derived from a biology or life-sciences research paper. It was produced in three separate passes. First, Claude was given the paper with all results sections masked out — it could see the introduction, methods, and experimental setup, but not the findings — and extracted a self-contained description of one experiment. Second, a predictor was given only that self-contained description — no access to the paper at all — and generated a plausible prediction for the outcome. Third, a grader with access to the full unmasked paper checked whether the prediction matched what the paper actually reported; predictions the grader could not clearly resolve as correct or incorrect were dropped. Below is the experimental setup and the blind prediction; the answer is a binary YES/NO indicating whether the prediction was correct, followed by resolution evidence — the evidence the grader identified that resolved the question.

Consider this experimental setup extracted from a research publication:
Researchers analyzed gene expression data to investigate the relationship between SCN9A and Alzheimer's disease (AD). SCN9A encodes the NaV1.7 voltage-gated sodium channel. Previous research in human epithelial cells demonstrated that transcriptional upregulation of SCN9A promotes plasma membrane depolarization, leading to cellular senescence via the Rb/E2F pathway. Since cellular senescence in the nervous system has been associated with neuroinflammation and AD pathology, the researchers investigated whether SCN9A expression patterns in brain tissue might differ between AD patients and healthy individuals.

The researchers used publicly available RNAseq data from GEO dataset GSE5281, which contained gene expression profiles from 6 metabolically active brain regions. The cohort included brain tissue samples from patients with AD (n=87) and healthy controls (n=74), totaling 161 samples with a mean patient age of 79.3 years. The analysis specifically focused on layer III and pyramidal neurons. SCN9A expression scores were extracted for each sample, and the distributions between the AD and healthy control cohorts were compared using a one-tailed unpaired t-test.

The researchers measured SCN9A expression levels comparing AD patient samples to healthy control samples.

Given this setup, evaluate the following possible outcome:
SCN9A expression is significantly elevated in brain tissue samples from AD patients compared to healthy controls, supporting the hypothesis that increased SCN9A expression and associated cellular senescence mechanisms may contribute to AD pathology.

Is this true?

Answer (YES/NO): YES